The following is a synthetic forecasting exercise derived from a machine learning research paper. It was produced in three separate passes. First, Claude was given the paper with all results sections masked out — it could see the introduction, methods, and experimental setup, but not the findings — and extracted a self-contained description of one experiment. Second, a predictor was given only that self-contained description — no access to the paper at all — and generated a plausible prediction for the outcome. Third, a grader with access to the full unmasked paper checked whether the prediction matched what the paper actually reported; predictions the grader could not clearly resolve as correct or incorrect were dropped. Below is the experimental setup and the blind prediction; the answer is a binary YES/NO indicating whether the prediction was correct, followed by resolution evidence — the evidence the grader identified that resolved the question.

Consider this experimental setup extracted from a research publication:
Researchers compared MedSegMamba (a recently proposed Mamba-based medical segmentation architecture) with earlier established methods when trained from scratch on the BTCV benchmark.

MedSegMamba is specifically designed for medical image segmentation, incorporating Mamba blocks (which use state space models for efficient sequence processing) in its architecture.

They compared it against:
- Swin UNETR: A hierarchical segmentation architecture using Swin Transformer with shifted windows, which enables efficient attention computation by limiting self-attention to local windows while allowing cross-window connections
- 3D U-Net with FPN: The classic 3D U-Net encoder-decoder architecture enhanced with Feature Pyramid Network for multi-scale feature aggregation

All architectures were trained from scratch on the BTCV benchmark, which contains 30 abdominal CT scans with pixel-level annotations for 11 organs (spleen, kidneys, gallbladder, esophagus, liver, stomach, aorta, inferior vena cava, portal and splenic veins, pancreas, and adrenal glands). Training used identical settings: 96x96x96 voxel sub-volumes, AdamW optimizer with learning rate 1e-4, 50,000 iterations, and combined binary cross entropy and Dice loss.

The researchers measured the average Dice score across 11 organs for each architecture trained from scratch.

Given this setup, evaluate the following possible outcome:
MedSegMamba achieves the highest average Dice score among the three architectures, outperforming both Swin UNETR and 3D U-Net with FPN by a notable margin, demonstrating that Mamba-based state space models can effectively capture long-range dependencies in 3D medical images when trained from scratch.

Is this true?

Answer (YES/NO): NO